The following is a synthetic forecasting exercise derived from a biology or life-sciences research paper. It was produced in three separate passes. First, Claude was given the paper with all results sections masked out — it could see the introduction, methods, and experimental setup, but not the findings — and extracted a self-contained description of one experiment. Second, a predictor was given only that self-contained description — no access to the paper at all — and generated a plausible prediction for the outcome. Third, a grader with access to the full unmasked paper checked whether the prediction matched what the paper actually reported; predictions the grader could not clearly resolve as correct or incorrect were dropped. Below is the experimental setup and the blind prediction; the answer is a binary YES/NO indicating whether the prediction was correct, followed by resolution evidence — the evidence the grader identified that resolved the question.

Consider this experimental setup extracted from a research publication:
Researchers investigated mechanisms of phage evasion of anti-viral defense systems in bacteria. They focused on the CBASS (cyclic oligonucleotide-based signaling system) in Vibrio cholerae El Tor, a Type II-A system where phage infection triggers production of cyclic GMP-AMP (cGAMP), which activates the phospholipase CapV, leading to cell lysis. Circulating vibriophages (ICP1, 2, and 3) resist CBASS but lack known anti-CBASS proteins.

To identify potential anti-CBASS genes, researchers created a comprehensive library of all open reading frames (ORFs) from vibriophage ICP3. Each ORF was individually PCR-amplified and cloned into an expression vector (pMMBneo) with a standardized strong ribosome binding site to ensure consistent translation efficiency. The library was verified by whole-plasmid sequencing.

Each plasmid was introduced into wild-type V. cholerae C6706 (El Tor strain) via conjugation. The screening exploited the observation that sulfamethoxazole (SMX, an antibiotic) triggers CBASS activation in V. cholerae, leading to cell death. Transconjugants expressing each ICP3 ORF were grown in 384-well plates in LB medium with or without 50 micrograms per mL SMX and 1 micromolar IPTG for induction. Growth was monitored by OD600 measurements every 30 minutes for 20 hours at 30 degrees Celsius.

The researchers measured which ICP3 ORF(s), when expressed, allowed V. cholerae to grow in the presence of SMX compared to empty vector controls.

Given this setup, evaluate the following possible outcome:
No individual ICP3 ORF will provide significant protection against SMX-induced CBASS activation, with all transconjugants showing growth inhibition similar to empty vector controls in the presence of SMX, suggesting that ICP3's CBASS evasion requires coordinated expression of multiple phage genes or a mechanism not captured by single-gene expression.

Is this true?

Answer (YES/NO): NO